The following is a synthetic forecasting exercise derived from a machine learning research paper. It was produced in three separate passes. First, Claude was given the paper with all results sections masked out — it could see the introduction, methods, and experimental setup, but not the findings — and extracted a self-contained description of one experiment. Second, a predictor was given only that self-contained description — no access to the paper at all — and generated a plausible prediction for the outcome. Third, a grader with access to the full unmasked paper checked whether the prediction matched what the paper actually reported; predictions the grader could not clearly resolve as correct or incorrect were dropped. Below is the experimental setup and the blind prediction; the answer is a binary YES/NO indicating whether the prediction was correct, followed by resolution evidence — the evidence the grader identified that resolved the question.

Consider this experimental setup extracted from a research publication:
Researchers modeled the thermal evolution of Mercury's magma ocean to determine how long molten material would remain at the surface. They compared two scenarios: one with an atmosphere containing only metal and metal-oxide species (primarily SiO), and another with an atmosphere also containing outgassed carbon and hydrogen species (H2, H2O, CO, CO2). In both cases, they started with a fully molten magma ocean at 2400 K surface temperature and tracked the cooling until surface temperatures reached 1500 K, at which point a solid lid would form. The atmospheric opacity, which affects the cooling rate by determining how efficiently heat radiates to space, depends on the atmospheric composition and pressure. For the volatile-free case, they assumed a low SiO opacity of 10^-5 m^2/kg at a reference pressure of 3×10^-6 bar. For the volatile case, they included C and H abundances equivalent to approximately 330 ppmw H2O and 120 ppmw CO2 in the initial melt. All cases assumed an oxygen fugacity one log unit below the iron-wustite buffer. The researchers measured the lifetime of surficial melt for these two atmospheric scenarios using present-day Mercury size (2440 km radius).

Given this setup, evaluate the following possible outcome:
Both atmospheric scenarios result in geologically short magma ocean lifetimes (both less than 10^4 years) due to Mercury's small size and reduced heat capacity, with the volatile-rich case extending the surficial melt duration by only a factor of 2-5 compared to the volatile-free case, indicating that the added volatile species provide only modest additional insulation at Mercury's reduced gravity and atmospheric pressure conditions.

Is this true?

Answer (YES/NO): NO